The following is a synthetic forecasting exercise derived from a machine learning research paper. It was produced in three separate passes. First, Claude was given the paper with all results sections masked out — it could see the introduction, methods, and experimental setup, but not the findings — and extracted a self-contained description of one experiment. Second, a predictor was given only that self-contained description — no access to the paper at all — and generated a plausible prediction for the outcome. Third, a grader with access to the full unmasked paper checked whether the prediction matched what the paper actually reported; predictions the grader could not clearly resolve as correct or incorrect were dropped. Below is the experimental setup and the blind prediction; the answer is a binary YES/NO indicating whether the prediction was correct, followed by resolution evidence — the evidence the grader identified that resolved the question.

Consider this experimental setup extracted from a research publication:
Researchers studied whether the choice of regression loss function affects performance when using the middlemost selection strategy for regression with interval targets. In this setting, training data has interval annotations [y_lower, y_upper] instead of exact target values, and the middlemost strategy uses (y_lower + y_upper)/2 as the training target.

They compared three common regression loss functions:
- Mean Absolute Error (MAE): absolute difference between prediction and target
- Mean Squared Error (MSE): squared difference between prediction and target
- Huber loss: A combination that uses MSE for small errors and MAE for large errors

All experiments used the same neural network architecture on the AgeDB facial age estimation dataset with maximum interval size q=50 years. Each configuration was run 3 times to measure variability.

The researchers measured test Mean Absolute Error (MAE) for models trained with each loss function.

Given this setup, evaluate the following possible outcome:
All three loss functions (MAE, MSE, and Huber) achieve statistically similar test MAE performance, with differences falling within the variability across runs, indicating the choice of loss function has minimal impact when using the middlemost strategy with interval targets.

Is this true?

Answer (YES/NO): YES